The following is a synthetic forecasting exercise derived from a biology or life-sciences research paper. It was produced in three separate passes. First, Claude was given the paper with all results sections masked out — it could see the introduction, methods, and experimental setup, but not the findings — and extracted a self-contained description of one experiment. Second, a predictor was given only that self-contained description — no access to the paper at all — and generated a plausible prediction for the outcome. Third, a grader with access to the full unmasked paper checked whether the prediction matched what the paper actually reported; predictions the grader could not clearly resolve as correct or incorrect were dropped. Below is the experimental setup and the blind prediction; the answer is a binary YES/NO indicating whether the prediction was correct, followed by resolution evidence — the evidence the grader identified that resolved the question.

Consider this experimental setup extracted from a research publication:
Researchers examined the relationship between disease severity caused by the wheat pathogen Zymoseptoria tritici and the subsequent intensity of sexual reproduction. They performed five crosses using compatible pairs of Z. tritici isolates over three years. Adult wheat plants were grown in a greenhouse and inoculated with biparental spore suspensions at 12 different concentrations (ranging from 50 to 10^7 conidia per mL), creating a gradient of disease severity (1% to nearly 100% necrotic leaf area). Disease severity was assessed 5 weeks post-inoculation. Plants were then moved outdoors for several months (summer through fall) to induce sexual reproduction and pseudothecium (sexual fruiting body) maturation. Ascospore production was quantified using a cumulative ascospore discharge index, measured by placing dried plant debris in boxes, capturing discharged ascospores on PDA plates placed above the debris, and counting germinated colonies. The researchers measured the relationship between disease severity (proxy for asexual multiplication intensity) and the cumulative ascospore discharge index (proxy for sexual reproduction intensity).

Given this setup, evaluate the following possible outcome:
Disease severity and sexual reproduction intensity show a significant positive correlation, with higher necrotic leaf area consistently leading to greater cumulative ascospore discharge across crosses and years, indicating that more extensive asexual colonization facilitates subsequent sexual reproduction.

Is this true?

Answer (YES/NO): NO